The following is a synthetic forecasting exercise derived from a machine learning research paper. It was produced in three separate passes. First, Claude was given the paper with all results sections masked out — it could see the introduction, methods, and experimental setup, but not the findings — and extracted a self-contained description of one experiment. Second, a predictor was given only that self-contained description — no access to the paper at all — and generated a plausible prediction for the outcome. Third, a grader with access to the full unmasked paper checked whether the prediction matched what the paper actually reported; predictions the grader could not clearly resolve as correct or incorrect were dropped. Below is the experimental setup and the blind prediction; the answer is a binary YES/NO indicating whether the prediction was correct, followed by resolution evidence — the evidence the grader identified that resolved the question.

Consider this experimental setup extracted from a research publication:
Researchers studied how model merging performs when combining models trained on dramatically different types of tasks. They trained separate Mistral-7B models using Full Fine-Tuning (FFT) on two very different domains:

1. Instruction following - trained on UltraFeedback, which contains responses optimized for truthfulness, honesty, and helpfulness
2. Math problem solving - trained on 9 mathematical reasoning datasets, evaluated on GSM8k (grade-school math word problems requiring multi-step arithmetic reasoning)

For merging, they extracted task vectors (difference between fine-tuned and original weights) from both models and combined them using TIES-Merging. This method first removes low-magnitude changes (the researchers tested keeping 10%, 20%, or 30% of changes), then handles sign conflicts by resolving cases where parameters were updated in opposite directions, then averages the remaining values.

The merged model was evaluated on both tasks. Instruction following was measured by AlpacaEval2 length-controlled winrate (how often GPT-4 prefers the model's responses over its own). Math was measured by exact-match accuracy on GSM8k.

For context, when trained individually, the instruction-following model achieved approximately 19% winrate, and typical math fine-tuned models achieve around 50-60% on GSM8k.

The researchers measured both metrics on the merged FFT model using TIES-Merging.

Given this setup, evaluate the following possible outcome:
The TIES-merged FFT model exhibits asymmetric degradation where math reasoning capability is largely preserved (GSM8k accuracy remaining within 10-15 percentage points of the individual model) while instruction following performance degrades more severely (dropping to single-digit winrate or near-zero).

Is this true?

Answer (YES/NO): YES